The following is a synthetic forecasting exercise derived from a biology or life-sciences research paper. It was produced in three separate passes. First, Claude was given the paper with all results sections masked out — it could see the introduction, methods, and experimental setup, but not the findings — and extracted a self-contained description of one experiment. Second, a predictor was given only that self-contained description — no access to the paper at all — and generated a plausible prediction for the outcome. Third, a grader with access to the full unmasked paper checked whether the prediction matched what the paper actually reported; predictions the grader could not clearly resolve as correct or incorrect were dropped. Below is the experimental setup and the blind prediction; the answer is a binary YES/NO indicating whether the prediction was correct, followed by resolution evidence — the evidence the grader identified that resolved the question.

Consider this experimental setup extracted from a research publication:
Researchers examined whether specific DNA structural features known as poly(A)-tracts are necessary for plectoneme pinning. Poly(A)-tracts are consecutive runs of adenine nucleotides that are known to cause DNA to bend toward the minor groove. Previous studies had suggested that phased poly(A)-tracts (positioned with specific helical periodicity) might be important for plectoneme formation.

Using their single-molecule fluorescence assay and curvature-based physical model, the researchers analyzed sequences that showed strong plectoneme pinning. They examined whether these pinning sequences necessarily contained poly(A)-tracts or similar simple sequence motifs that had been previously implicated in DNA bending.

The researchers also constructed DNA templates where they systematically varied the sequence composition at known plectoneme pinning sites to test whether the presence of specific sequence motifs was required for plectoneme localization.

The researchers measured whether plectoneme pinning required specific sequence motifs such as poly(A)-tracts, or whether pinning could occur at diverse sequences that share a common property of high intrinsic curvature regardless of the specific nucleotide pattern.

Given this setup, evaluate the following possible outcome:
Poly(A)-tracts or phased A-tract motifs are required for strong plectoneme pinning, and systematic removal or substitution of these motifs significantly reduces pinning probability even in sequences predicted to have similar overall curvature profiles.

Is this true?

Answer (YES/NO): NO